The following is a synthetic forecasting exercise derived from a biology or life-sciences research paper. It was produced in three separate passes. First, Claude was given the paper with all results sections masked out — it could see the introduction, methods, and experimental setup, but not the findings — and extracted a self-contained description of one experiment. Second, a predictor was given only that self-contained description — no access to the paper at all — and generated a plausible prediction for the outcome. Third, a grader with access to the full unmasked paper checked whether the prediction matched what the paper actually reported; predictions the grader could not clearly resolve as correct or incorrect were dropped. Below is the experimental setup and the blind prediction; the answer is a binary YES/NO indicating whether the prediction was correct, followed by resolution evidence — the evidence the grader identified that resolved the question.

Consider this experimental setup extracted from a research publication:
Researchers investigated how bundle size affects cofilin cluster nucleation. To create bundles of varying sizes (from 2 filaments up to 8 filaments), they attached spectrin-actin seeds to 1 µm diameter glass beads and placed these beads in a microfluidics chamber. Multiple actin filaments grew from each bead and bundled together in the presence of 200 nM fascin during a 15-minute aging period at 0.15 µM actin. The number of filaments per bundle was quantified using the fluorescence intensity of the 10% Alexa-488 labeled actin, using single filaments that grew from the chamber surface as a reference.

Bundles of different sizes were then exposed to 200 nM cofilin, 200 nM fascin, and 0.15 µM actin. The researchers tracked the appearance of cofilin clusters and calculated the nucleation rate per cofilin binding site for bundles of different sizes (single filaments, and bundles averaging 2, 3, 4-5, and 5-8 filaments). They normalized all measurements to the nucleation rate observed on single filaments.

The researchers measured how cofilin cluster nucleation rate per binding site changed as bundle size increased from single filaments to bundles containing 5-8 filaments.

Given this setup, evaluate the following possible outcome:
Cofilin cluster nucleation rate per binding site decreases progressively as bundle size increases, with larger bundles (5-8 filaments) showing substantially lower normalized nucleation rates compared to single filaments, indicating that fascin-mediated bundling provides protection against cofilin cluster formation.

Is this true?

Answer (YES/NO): YES